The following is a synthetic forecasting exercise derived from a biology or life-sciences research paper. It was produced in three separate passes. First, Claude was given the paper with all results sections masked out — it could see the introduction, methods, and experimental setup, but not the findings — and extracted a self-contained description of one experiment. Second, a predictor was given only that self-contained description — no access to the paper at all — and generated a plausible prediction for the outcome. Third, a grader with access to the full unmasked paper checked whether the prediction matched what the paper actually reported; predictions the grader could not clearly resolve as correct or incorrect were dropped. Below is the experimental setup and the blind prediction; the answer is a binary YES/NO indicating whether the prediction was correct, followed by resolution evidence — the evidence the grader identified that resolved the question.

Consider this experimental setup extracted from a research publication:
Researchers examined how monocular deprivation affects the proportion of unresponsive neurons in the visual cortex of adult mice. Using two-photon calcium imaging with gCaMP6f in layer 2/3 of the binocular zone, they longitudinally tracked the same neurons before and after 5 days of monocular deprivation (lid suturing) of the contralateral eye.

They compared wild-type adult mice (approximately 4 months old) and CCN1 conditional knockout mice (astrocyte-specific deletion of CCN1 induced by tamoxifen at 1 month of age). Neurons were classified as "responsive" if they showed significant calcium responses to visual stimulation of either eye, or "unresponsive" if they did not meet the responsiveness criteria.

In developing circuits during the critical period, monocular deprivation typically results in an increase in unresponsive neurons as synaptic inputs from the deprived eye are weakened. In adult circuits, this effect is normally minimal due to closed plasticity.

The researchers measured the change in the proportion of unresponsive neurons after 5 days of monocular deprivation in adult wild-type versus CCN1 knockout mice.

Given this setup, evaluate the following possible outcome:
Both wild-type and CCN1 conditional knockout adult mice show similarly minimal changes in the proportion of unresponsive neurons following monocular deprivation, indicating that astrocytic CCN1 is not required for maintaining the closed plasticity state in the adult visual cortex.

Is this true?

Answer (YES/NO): NO